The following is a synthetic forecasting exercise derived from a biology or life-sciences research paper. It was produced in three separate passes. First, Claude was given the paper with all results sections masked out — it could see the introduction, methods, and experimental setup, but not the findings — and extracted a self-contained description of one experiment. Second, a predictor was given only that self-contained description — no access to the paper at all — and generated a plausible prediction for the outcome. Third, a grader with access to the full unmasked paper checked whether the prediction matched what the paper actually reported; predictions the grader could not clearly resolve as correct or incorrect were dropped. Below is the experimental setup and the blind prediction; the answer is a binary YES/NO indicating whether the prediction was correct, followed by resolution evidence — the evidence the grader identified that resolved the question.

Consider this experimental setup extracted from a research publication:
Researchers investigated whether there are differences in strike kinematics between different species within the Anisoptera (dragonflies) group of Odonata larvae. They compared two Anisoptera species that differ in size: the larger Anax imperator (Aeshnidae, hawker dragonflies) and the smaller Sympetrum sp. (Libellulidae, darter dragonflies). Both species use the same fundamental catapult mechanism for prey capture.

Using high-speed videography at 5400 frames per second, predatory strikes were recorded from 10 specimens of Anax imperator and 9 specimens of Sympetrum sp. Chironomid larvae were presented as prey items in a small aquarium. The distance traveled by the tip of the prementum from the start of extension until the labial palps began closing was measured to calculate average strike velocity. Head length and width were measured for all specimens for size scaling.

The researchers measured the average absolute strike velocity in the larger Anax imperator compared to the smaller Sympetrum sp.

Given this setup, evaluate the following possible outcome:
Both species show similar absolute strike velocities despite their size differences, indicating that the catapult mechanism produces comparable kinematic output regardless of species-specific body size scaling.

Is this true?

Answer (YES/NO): YES